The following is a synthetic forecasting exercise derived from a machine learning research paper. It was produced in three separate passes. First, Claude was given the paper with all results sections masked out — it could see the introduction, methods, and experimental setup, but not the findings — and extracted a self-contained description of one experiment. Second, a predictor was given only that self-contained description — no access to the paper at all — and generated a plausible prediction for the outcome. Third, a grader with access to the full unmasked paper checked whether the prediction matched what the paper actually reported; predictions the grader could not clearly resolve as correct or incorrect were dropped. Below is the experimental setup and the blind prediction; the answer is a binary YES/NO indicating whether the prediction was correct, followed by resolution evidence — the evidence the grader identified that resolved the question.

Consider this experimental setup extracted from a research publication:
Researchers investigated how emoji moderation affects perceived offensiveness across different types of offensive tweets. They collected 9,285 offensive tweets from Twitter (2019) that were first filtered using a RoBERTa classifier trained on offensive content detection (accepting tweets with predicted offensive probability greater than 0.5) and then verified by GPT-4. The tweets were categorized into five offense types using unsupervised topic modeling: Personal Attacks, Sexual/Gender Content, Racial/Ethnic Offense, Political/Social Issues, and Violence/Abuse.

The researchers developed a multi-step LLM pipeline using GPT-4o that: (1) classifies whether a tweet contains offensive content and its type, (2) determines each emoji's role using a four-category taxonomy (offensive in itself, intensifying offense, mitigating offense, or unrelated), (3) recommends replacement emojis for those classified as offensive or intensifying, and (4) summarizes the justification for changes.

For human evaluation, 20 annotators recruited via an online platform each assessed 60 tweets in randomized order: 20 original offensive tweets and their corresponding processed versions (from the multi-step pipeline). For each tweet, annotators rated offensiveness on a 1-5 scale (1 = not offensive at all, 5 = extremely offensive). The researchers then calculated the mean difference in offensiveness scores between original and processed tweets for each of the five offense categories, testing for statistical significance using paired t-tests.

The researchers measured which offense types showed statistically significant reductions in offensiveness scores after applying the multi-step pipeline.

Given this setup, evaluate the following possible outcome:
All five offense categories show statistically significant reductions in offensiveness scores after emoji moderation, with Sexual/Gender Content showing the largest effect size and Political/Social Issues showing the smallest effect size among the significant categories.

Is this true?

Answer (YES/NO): NO